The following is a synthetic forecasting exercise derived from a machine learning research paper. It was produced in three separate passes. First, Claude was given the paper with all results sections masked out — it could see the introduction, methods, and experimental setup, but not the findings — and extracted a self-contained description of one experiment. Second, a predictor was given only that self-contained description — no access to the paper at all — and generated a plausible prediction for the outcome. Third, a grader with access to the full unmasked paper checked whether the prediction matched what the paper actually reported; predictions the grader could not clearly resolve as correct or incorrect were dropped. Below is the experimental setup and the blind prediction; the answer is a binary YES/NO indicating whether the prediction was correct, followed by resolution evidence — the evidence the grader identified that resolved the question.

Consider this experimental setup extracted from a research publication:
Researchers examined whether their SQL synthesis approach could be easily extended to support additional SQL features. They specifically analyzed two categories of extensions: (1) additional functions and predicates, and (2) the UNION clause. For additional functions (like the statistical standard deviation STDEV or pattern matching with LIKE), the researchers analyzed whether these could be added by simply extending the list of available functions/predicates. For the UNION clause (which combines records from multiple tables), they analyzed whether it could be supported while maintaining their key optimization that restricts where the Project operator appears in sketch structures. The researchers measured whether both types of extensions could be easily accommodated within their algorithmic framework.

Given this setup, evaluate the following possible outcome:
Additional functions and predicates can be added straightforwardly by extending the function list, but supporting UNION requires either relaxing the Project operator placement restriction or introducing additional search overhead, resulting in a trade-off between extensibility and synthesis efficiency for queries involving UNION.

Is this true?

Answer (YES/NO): YES